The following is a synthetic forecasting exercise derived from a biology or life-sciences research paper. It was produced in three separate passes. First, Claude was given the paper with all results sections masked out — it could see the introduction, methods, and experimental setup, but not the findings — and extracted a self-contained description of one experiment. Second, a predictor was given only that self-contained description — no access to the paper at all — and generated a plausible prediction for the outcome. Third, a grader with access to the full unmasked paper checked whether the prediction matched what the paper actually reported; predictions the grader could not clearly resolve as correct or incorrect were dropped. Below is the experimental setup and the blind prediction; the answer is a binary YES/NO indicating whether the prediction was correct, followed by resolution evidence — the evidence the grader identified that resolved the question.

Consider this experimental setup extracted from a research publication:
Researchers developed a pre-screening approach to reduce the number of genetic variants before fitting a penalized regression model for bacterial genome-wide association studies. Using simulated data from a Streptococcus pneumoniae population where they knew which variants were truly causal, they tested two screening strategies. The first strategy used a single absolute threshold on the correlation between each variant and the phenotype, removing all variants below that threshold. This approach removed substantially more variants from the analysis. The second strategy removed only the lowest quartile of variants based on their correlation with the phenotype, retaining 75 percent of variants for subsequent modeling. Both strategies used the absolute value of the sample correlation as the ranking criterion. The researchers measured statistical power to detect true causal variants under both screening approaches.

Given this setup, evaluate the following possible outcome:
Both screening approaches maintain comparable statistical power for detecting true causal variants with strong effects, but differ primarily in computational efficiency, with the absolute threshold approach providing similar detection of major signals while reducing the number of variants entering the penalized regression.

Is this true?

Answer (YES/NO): NO